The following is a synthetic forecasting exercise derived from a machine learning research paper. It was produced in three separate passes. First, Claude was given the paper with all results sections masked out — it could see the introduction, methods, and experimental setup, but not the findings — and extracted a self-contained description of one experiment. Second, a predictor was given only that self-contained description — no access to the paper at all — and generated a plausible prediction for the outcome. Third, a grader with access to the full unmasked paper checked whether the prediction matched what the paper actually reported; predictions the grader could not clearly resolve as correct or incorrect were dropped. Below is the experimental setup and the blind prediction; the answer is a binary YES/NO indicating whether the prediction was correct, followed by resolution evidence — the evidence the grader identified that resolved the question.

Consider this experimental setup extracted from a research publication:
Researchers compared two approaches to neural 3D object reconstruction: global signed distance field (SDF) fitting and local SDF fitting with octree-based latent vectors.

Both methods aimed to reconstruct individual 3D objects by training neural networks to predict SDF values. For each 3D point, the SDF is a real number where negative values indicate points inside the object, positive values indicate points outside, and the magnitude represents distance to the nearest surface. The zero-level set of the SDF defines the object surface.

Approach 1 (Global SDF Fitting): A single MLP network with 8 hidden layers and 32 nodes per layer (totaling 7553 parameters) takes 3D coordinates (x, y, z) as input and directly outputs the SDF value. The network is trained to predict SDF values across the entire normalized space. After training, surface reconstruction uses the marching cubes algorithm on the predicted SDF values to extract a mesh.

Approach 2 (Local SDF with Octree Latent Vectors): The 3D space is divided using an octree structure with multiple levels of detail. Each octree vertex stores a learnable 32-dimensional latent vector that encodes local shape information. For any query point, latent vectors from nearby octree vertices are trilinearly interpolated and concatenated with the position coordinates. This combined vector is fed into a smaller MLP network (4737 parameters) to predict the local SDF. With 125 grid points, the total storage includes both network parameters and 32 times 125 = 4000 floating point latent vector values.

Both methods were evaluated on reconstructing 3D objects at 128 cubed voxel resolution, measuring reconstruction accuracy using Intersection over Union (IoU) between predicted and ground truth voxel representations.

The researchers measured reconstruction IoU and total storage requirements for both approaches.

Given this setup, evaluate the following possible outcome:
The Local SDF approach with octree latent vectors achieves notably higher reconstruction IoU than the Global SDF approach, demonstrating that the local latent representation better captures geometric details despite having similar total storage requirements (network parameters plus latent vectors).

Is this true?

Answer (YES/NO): NO